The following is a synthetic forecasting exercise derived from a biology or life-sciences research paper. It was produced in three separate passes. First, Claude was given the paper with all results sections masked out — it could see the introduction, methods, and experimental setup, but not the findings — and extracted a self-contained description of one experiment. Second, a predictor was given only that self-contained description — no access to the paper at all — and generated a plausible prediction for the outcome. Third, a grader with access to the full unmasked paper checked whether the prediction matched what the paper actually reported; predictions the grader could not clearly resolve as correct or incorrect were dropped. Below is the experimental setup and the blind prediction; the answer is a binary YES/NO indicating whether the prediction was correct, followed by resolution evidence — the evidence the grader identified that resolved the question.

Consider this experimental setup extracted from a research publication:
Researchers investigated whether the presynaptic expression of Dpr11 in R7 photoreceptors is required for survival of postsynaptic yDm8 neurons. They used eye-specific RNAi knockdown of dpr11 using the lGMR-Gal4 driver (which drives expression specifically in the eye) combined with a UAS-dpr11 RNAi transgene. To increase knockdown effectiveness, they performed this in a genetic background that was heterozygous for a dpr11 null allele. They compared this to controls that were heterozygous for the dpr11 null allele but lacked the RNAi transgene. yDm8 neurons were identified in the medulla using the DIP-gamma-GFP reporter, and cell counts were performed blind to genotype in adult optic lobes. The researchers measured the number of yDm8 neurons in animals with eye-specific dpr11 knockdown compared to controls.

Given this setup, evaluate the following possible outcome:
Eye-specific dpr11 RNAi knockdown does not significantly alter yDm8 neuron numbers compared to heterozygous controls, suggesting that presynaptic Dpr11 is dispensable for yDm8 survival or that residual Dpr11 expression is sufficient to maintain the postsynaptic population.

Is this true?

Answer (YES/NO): NO